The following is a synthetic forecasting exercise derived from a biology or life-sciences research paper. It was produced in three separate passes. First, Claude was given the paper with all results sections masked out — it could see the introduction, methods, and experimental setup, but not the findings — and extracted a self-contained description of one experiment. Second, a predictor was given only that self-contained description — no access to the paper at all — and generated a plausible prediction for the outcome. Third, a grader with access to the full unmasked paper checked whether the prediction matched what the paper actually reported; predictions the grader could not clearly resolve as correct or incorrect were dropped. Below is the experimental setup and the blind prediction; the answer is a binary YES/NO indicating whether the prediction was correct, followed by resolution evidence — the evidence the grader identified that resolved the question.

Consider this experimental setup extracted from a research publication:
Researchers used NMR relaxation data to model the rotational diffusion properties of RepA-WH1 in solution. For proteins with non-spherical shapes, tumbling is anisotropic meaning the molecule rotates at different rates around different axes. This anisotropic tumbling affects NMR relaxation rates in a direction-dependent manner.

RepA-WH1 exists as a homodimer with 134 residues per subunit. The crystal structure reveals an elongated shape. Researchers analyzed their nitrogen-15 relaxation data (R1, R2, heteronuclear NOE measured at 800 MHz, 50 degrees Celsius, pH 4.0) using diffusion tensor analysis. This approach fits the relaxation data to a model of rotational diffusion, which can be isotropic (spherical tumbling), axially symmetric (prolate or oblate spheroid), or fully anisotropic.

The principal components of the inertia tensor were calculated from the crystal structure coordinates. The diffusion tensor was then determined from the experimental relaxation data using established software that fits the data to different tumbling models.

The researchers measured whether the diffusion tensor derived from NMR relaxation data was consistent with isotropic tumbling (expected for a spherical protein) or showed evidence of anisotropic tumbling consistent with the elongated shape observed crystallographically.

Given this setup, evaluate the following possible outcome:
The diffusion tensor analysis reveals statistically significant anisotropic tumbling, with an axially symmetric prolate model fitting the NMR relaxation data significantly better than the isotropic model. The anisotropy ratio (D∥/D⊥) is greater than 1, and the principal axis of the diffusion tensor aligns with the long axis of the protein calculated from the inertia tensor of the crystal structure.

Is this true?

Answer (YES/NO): YES